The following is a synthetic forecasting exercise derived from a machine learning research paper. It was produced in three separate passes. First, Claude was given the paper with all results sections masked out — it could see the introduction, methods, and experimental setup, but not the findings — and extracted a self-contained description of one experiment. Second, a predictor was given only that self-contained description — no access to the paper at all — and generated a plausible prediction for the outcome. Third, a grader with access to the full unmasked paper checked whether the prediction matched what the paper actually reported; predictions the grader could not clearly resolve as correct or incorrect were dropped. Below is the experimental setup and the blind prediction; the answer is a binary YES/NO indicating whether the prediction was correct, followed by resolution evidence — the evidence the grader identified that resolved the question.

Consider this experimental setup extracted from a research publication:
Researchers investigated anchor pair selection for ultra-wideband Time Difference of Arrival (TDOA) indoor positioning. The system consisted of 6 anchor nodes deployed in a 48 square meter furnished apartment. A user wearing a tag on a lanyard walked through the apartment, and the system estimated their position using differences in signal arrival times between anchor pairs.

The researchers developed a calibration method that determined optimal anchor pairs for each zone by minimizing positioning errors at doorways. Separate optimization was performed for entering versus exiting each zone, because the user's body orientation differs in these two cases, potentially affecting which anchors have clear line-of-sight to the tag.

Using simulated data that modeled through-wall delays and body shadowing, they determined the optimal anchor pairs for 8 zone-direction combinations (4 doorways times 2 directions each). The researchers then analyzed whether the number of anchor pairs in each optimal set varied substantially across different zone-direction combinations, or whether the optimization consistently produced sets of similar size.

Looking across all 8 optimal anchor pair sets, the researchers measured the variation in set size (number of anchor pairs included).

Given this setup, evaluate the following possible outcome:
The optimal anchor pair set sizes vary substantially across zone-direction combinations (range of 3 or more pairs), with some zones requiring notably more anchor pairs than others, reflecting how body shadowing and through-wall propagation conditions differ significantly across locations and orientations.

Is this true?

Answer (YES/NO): NO